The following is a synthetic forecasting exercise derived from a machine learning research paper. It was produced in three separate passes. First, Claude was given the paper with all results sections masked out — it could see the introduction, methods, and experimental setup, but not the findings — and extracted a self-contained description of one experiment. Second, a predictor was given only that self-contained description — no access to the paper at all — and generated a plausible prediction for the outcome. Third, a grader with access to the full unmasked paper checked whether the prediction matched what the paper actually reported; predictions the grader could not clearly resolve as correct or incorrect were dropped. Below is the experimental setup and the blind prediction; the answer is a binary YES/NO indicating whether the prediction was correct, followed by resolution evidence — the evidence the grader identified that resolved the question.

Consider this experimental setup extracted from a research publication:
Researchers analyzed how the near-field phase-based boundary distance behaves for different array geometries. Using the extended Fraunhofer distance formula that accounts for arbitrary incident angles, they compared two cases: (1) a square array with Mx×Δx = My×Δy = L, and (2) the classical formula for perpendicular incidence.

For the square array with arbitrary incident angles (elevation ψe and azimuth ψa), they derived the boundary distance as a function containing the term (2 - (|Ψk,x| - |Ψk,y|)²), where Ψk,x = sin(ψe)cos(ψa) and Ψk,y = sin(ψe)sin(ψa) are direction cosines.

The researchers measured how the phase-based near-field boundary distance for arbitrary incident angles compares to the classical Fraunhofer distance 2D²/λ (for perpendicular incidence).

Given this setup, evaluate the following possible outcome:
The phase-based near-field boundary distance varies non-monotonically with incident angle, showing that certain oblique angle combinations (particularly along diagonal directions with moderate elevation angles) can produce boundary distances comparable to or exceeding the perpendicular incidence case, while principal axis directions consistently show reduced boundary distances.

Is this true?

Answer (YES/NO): NO